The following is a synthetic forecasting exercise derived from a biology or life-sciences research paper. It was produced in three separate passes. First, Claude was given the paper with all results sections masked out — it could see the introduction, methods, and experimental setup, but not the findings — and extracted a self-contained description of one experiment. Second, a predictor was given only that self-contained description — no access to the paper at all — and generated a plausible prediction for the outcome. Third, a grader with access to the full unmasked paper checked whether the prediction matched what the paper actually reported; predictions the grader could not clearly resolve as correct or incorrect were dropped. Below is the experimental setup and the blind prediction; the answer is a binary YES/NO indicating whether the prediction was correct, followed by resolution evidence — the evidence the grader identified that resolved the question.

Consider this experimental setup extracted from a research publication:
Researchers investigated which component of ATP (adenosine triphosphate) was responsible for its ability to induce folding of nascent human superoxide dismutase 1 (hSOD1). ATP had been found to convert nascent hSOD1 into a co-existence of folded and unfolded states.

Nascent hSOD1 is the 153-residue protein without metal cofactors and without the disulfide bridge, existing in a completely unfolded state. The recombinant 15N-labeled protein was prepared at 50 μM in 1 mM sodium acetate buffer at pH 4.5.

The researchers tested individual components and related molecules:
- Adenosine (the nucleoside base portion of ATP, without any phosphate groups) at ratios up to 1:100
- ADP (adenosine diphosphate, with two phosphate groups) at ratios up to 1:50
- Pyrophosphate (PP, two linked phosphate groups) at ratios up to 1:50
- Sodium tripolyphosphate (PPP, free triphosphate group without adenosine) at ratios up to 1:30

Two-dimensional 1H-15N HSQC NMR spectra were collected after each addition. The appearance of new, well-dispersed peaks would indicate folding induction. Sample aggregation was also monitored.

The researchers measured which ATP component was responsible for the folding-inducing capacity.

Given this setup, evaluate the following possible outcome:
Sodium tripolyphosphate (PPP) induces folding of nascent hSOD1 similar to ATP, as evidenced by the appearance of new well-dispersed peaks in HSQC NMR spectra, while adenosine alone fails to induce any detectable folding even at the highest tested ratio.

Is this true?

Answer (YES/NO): YES